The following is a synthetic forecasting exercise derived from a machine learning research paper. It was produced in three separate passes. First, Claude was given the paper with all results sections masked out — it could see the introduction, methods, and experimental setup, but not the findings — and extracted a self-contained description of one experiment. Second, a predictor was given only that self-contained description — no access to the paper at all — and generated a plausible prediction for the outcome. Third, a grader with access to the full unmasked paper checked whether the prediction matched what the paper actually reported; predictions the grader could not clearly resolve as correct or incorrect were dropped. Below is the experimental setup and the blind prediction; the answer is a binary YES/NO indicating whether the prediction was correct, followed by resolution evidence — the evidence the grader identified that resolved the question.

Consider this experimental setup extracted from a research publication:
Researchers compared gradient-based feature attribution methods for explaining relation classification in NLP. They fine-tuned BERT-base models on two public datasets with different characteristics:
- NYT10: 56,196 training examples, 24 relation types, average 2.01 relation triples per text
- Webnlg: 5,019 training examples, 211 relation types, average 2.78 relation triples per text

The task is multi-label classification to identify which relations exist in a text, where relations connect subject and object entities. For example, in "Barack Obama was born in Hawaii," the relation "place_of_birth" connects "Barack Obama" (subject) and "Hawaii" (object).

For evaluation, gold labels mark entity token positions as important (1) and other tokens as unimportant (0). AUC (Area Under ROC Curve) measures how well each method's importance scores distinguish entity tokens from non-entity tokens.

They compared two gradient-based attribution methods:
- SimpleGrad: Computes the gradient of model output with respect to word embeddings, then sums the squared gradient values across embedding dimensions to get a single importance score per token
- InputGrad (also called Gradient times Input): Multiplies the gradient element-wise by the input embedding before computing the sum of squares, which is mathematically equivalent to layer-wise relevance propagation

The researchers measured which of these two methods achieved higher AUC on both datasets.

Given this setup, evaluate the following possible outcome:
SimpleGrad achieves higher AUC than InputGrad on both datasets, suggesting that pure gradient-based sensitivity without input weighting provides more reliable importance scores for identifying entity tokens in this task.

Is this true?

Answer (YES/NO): NO